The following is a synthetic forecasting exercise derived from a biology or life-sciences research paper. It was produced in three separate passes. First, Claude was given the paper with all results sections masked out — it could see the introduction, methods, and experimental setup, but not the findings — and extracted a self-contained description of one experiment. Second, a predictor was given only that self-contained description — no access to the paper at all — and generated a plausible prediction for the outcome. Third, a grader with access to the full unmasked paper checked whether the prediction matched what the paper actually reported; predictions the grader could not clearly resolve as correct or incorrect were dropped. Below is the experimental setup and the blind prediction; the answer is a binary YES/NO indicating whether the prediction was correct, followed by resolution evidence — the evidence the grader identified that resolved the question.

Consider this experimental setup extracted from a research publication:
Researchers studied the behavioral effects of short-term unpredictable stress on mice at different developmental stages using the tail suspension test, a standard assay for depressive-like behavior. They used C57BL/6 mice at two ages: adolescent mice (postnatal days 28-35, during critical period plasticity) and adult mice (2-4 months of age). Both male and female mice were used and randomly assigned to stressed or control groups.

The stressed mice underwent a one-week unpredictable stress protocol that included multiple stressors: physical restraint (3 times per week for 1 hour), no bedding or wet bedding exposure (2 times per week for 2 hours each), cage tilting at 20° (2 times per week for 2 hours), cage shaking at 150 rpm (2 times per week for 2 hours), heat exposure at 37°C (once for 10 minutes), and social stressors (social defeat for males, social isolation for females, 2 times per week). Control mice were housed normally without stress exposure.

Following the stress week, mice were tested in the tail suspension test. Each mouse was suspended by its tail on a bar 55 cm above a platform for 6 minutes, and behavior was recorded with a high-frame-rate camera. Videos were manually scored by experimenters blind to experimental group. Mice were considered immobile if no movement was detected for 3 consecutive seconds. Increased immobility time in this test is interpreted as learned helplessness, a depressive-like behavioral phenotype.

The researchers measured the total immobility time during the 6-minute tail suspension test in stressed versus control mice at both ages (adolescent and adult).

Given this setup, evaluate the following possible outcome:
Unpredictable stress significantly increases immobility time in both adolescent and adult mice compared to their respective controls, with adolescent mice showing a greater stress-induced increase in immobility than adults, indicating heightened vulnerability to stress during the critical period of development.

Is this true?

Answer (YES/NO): NO